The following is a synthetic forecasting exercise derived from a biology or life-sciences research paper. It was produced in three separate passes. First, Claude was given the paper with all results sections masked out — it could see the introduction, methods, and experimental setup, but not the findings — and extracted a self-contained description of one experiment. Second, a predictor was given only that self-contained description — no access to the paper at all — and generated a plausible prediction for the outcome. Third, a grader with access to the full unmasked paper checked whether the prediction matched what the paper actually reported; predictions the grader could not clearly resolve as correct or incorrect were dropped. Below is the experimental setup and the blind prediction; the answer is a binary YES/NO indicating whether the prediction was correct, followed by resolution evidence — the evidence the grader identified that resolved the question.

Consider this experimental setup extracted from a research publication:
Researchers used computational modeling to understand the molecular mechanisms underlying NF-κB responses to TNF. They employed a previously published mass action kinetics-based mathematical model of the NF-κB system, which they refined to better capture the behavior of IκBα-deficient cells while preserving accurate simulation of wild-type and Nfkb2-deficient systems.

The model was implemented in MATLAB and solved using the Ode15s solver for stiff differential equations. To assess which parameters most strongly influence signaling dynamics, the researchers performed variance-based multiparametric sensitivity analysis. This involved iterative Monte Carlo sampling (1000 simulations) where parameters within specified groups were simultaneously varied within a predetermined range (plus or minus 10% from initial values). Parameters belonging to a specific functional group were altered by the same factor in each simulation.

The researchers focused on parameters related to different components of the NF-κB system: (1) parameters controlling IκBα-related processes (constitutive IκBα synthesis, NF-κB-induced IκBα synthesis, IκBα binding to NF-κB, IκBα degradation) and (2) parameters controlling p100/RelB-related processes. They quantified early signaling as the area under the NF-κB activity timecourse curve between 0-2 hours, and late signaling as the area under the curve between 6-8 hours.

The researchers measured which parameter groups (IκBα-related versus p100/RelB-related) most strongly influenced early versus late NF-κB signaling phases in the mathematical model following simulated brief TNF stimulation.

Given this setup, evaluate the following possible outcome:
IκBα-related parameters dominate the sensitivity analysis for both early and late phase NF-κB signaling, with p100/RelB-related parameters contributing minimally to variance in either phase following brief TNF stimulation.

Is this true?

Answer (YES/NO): NO